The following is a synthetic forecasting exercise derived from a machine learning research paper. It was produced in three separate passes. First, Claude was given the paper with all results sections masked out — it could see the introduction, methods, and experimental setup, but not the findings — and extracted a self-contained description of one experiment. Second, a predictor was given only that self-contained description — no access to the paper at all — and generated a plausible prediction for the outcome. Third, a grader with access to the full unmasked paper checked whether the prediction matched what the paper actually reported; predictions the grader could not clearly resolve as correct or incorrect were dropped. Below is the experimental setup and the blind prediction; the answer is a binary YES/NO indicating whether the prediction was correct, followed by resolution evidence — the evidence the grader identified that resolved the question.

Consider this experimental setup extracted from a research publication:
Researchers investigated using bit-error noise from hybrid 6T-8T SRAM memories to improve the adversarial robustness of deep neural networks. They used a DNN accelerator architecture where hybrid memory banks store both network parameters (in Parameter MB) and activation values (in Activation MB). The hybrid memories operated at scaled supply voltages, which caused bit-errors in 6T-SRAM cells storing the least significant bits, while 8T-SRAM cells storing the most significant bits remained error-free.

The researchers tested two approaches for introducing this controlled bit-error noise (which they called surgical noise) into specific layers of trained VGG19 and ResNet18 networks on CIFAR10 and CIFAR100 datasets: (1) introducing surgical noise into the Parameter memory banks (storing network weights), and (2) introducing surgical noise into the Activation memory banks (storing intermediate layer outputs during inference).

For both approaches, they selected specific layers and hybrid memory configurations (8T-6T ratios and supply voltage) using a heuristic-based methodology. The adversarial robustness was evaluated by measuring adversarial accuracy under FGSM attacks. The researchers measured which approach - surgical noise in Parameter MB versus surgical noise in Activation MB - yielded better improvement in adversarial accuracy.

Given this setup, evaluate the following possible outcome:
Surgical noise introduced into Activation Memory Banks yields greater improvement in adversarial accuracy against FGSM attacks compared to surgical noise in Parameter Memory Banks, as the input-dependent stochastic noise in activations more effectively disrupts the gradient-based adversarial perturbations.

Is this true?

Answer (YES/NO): YES